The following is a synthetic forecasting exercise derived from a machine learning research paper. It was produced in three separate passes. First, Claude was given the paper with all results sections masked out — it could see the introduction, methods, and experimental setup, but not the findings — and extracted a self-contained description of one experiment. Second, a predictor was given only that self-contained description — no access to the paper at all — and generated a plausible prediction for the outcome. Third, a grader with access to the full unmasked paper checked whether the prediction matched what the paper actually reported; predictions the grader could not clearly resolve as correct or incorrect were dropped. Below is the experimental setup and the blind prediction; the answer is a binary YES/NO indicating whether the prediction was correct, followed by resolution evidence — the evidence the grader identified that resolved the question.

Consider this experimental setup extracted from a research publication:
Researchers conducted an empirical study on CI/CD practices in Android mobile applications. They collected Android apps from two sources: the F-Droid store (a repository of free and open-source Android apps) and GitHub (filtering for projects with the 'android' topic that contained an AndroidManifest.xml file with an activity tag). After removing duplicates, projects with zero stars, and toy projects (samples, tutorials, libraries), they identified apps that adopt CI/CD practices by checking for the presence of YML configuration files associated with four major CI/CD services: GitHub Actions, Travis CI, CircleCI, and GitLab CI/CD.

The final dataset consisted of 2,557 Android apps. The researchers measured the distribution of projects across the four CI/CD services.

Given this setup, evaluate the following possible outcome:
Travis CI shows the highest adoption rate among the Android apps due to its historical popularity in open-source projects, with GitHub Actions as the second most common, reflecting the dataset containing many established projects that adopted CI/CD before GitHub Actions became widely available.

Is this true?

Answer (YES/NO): NO